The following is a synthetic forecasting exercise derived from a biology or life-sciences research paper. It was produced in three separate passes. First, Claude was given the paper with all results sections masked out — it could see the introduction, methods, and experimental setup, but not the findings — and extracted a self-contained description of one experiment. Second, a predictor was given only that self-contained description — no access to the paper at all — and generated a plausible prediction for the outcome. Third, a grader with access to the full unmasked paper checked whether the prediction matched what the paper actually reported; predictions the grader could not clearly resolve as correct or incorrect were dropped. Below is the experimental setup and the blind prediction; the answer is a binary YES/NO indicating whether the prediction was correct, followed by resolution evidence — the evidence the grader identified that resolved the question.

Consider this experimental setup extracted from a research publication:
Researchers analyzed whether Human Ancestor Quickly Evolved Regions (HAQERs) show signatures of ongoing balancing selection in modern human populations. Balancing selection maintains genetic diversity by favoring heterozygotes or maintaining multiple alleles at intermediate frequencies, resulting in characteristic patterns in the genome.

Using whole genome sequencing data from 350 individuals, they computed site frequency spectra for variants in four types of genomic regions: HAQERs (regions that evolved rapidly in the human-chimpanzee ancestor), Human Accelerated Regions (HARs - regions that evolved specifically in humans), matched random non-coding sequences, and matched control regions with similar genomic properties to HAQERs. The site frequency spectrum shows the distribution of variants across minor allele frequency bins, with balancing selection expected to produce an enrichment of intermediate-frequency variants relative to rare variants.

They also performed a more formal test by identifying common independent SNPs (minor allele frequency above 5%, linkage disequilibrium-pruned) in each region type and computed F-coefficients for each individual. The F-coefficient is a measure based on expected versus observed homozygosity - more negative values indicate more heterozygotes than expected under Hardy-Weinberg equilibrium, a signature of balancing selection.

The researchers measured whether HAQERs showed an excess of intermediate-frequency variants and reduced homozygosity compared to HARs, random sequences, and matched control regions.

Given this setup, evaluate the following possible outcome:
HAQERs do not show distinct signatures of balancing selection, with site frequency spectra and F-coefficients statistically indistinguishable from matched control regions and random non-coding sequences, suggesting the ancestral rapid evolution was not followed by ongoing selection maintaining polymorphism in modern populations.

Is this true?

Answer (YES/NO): NO